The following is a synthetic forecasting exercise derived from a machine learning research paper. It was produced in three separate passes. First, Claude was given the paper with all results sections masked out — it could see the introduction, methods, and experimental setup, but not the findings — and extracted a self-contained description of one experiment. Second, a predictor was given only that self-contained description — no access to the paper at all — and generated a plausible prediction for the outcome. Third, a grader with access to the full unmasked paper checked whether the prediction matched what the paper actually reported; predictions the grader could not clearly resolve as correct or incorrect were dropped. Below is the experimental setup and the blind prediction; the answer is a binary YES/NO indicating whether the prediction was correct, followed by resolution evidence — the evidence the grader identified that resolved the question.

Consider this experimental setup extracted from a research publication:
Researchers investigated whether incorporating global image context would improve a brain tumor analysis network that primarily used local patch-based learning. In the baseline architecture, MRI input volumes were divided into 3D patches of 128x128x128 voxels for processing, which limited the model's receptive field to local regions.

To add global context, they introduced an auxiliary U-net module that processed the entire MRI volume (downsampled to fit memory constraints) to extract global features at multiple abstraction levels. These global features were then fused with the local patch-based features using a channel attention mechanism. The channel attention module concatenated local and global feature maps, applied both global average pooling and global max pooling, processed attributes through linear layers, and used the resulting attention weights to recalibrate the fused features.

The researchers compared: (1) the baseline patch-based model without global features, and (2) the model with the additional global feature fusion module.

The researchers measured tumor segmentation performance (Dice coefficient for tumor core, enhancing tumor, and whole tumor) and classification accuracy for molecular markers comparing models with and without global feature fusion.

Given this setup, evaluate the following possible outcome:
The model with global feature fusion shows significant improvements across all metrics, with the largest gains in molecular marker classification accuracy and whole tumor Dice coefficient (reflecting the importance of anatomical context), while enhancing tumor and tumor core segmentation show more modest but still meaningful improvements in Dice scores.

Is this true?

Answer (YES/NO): NO